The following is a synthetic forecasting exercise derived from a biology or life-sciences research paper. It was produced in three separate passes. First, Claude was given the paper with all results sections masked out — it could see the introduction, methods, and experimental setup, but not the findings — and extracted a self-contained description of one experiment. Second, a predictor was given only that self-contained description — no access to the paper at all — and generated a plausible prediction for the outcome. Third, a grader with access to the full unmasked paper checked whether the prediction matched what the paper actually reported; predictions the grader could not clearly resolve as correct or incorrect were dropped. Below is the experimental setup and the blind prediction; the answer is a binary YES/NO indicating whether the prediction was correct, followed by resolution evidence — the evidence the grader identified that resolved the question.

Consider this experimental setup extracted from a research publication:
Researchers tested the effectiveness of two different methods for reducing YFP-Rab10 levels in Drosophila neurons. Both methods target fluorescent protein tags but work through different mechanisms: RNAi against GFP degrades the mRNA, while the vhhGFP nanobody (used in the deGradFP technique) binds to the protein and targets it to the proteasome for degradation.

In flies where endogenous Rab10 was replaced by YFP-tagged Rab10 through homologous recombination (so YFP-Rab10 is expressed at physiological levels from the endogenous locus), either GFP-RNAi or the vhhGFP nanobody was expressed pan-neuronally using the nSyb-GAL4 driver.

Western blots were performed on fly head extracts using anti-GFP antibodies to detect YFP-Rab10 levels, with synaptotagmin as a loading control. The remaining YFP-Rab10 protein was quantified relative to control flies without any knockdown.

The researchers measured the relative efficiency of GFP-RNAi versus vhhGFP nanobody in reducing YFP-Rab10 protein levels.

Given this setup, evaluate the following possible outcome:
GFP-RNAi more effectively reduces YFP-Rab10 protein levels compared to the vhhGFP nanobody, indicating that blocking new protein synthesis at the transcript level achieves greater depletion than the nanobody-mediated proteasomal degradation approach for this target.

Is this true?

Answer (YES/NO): NO